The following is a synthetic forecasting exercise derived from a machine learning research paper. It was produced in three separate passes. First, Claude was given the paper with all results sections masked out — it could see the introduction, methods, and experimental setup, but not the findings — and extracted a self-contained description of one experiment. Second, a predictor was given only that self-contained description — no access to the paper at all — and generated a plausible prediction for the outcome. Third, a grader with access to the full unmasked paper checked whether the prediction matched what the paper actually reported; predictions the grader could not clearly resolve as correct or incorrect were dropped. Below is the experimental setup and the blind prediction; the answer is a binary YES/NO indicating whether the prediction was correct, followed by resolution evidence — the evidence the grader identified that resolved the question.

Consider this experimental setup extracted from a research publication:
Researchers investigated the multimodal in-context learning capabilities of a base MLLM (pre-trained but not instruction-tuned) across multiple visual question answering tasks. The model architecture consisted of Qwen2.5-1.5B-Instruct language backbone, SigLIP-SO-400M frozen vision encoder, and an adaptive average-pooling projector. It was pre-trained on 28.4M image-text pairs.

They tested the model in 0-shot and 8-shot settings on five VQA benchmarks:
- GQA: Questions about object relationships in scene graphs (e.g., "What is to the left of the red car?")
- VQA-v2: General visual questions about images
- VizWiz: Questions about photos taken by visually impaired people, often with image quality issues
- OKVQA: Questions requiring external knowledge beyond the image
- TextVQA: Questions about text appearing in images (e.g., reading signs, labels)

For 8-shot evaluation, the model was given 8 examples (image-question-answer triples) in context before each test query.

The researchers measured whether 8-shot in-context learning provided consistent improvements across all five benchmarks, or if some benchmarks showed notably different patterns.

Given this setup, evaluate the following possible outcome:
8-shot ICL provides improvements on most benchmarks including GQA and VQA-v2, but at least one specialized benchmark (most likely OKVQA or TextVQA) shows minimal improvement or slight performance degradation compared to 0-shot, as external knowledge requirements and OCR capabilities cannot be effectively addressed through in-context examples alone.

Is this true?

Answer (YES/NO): NO